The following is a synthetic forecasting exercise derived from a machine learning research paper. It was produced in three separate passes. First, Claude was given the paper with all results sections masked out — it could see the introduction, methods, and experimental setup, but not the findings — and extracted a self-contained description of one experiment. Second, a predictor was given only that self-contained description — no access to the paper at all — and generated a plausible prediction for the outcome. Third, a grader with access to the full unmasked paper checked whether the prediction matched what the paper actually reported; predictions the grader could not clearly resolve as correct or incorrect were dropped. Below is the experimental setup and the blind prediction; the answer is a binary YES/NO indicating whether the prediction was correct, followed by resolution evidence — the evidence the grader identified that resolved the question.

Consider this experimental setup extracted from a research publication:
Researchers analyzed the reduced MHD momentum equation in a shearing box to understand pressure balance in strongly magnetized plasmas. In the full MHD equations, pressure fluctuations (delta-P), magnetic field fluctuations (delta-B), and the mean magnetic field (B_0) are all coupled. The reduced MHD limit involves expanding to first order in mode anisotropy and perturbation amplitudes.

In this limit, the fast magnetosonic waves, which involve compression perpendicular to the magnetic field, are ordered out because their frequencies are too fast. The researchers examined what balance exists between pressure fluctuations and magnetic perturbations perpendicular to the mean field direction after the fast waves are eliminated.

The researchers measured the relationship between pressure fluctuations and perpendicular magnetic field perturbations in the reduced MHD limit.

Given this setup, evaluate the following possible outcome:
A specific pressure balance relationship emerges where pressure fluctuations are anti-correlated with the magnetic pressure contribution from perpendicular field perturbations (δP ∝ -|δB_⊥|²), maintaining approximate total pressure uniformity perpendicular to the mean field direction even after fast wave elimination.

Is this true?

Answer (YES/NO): NO